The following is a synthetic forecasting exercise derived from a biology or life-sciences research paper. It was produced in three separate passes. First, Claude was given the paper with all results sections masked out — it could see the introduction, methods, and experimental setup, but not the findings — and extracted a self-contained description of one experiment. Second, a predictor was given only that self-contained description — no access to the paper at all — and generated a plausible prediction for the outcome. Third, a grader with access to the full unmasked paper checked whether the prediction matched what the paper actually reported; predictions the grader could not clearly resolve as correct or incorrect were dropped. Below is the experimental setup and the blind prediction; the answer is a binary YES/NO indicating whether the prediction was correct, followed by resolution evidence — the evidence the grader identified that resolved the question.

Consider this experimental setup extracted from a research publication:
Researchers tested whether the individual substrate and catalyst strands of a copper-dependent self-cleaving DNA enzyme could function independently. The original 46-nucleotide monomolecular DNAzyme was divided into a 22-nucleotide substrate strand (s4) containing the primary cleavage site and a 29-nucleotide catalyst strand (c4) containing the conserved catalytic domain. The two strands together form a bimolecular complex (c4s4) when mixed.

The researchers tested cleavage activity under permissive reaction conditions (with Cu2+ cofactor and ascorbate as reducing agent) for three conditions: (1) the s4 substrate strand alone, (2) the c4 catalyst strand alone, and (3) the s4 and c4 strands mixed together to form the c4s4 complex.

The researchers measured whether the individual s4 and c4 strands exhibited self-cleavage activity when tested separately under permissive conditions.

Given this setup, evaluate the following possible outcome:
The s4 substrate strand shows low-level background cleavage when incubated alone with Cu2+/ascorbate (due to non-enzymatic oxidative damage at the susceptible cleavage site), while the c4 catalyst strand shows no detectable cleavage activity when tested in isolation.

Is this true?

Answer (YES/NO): NO